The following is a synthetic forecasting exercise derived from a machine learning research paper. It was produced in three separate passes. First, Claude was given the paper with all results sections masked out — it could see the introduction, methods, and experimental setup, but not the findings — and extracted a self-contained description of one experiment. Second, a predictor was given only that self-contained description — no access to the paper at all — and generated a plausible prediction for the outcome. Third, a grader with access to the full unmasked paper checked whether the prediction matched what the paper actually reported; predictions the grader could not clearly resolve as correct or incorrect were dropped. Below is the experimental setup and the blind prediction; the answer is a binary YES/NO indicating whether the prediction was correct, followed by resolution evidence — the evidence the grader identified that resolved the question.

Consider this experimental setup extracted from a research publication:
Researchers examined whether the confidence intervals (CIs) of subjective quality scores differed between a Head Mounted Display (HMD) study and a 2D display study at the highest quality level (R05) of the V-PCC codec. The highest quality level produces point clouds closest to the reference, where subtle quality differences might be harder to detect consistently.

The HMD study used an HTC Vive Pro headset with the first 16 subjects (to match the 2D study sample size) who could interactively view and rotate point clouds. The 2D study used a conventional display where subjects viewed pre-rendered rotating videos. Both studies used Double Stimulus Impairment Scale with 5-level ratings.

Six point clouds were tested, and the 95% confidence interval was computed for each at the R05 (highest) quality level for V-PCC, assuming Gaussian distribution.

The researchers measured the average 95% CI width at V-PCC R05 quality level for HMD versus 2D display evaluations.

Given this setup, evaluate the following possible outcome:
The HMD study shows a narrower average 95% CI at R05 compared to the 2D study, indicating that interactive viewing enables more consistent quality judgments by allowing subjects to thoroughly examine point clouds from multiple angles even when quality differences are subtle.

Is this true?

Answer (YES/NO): YES